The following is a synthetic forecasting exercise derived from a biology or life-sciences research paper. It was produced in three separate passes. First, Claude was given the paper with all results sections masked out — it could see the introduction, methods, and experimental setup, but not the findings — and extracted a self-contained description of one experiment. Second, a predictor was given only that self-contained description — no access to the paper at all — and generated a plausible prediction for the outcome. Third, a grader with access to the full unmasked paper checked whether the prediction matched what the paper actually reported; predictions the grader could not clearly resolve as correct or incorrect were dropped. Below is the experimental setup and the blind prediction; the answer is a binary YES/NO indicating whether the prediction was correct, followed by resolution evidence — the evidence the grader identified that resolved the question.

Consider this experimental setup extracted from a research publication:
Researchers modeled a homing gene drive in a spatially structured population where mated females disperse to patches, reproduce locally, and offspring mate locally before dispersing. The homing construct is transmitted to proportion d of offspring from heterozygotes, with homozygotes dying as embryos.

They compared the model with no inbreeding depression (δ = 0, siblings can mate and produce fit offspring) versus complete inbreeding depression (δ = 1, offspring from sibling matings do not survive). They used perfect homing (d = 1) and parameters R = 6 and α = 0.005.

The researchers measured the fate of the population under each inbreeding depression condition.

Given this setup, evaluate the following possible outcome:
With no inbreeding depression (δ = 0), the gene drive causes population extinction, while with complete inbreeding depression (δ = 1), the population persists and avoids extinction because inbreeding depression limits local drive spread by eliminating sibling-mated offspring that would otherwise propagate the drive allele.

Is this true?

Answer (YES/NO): NO